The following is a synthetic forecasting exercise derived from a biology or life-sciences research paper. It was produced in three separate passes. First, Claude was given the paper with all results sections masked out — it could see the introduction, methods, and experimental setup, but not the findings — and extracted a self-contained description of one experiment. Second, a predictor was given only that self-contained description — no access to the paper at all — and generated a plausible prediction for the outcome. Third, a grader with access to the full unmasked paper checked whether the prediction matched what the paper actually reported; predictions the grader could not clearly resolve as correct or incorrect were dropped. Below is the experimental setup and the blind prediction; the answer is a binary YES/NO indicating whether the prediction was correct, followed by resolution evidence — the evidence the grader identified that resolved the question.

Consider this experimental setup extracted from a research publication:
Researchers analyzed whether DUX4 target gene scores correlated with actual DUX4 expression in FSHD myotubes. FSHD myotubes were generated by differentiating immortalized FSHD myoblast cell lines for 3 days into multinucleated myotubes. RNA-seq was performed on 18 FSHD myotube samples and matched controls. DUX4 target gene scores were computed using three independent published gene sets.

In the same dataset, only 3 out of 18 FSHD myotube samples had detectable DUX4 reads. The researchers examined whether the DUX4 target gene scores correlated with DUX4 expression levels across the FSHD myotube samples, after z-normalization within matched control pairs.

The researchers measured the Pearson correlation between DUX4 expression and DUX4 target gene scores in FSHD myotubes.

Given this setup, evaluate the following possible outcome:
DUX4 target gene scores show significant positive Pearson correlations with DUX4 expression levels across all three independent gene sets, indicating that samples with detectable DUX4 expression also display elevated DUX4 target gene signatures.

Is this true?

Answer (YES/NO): NO